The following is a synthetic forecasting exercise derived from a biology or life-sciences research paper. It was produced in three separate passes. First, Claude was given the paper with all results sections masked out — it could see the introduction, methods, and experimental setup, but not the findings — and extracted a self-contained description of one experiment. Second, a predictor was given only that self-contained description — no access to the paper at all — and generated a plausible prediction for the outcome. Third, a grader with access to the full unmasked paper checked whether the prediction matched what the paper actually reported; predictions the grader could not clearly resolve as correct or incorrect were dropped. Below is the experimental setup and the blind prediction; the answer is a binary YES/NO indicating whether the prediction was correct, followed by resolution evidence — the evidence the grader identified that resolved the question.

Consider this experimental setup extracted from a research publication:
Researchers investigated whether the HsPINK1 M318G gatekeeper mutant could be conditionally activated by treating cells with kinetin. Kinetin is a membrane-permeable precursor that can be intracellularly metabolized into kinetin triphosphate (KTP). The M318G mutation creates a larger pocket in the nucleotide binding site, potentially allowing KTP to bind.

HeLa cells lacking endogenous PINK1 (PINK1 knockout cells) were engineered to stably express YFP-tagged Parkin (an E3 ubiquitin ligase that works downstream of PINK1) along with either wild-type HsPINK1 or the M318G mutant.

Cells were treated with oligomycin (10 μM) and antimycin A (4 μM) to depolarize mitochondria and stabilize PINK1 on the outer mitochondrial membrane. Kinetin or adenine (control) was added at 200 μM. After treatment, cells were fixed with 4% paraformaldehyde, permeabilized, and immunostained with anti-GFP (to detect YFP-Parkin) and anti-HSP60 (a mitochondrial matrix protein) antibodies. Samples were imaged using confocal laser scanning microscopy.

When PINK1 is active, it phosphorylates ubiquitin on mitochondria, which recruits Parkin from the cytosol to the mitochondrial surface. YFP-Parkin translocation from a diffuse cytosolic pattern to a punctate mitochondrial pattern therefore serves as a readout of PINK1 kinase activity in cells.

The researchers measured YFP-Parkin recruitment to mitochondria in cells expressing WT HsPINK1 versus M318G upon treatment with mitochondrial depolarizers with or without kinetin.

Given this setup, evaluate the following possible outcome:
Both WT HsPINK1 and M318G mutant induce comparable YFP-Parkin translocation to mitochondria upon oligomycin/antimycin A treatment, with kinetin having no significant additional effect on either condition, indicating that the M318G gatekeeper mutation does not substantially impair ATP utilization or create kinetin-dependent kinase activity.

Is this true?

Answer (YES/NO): NO